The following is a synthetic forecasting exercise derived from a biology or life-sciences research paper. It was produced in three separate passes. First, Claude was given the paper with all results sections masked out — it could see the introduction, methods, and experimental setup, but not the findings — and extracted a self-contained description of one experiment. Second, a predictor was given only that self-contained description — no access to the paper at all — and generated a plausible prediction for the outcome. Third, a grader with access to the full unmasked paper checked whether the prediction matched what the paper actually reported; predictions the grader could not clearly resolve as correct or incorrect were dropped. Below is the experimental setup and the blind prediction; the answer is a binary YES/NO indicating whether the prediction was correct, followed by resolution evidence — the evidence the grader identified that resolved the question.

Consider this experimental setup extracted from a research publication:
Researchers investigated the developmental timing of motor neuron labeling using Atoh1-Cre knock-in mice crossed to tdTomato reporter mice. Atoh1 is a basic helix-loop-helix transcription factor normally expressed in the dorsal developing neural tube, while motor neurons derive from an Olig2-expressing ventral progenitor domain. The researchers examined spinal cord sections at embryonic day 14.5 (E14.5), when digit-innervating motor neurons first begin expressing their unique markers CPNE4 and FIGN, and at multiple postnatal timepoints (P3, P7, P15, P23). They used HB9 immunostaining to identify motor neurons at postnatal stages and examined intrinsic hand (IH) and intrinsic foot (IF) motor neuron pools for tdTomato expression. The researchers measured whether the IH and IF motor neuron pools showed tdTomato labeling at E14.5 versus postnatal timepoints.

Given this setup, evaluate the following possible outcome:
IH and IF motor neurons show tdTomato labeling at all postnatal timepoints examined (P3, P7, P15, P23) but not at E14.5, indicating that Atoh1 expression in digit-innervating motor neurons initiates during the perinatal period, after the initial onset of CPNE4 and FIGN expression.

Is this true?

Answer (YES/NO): YES